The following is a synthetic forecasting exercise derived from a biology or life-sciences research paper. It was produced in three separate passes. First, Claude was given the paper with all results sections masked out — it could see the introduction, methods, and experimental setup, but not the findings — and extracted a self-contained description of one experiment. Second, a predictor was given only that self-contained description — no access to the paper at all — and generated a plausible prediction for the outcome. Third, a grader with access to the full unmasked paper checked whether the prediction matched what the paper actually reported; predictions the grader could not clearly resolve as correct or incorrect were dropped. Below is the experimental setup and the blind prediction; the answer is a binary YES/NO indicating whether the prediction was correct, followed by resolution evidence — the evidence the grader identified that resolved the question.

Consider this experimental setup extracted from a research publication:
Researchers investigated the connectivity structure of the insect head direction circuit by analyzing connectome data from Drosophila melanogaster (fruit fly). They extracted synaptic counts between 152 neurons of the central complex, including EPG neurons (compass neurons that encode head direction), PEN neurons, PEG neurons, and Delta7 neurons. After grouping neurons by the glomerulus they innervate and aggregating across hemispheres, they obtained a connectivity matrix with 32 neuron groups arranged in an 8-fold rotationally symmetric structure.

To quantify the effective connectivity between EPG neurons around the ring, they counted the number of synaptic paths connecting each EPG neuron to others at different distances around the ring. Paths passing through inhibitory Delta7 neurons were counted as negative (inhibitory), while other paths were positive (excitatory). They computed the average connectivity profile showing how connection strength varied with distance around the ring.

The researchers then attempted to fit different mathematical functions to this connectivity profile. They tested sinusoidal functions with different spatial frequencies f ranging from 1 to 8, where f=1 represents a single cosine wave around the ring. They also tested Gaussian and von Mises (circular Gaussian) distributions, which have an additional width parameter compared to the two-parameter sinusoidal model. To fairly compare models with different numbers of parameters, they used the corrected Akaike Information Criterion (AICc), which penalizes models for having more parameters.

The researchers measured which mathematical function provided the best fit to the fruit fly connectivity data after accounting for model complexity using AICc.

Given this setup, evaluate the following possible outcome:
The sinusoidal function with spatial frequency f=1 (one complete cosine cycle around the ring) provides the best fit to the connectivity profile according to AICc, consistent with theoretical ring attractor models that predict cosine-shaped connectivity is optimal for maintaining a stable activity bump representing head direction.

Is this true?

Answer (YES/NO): YES